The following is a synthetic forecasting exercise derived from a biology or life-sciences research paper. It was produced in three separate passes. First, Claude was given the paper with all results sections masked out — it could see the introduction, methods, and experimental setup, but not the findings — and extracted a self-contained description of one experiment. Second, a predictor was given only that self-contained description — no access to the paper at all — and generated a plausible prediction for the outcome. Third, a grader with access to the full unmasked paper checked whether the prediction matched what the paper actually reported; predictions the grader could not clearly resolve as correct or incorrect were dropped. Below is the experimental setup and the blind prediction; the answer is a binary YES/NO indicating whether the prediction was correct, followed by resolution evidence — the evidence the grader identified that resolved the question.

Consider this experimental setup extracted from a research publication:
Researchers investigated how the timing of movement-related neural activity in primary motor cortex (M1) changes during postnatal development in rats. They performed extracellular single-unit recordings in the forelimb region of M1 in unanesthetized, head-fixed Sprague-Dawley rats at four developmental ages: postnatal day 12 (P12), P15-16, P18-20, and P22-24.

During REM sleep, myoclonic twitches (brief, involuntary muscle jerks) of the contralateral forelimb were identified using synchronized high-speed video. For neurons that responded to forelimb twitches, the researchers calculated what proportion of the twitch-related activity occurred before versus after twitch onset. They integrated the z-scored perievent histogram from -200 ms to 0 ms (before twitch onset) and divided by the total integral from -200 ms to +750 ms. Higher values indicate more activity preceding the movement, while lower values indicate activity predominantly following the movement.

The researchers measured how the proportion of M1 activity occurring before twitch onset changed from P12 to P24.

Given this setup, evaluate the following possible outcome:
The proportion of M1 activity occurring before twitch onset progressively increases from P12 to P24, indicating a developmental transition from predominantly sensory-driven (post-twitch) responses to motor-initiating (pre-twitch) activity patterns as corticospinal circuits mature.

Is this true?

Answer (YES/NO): NO